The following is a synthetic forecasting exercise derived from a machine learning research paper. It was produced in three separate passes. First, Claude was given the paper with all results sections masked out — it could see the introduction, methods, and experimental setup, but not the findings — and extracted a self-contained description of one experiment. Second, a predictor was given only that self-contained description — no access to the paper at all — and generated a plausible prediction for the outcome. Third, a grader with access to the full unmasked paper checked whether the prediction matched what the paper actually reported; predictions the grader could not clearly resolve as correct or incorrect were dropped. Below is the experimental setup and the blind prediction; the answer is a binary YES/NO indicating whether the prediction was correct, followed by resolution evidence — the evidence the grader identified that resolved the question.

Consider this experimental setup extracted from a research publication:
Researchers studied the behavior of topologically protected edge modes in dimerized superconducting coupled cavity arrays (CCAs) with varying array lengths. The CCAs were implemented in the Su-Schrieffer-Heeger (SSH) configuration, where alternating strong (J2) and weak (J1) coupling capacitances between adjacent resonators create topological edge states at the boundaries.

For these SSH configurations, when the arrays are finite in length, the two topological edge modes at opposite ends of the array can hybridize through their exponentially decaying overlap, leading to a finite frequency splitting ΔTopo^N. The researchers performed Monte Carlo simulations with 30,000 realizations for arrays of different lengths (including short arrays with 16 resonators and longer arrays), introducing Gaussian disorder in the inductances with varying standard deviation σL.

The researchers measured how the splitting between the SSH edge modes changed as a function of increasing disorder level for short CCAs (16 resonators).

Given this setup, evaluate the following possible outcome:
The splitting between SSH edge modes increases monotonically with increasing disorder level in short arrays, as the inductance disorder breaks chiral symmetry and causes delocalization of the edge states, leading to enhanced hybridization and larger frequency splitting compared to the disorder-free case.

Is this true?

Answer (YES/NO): NO